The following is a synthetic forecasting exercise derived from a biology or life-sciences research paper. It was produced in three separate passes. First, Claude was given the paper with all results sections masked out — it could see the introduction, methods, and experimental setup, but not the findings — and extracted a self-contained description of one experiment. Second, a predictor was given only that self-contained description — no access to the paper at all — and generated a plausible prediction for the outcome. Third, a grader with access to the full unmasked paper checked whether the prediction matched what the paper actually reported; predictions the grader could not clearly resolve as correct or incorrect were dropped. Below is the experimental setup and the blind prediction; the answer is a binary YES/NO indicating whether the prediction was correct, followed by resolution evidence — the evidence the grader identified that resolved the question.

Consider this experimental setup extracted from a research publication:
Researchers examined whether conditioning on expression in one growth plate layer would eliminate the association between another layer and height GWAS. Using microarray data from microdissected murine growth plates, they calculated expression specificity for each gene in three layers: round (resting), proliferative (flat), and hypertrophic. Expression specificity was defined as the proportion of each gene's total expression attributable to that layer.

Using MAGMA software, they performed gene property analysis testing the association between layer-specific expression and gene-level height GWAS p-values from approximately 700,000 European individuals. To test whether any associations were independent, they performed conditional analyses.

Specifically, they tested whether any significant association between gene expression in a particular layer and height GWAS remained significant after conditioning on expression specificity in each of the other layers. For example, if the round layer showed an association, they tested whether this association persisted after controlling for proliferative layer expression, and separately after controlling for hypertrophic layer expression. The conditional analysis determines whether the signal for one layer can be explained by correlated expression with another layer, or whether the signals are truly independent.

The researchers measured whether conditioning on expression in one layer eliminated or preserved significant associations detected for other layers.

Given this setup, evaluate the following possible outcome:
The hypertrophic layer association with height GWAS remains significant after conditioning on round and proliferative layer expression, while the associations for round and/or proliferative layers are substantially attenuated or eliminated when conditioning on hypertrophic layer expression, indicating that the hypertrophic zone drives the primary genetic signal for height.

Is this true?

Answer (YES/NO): NO